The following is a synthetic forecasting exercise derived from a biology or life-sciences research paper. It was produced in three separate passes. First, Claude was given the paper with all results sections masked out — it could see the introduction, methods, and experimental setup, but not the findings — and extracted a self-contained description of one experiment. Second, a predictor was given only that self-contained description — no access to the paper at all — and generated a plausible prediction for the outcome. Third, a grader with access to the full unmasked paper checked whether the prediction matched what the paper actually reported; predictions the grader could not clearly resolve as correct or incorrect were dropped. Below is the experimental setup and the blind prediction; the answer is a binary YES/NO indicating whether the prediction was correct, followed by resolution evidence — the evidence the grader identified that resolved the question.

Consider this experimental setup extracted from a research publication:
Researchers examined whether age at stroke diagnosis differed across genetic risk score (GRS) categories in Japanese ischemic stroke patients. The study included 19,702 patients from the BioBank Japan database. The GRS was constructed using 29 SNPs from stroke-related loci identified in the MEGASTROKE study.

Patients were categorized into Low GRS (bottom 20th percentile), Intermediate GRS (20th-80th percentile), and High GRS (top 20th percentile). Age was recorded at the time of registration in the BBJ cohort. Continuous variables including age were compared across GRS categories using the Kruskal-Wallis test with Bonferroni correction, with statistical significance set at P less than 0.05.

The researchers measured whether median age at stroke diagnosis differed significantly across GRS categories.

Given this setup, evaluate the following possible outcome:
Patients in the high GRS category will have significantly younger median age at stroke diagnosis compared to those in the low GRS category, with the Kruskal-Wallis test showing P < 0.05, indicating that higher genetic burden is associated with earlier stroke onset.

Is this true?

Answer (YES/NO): YES